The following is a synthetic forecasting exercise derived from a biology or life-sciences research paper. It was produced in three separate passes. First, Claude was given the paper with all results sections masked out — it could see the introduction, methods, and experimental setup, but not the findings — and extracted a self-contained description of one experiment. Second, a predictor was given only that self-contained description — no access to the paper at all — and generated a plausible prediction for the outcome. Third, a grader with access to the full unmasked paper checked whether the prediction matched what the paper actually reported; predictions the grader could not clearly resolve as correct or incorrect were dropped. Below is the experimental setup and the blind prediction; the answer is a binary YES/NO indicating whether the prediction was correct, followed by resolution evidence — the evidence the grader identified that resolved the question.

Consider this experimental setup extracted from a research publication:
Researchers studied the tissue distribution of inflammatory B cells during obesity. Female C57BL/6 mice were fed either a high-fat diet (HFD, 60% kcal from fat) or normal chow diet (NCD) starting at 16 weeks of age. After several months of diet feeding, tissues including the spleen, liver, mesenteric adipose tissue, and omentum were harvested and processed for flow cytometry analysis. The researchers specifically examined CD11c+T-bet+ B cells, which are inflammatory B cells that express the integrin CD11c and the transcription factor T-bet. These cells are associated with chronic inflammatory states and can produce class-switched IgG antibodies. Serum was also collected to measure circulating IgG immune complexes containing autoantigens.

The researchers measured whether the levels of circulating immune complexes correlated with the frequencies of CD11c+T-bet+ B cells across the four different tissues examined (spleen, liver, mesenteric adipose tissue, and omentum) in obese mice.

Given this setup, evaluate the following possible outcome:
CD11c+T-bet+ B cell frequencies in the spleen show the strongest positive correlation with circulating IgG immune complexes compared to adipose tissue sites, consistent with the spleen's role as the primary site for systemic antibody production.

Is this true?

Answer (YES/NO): NO